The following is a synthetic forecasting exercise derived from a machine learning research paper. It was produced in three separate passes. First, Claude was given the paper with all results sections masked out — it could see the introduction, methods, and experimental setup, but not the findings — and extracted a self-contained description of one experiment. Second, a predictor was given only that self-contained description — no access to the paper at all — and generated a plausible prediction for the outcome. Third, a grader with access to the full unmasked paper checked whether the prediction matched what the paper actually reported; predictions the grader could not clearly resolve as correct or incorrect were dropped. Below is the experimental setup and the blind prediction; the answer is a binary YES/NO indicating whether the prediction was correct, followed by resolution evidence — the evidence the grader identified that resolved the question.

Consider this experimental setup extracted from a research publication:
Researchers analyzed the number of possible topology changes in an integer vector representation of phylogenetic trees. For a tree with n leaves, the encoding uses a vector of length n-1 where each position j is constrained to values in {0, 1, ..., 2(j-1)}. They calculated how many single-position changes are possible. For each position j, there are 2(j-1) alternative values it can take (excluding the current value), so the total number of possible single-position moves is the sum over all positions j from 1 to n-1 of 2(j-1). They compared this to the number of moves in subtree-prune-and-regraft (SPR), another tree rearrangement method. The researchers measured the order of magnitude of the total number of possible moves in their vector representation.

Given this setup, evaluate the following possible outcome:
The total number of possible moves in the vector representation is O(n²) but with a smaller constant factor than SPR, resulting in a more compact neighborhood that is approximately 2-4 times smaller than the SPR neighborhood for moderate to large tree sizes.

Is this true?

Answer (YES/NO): YES